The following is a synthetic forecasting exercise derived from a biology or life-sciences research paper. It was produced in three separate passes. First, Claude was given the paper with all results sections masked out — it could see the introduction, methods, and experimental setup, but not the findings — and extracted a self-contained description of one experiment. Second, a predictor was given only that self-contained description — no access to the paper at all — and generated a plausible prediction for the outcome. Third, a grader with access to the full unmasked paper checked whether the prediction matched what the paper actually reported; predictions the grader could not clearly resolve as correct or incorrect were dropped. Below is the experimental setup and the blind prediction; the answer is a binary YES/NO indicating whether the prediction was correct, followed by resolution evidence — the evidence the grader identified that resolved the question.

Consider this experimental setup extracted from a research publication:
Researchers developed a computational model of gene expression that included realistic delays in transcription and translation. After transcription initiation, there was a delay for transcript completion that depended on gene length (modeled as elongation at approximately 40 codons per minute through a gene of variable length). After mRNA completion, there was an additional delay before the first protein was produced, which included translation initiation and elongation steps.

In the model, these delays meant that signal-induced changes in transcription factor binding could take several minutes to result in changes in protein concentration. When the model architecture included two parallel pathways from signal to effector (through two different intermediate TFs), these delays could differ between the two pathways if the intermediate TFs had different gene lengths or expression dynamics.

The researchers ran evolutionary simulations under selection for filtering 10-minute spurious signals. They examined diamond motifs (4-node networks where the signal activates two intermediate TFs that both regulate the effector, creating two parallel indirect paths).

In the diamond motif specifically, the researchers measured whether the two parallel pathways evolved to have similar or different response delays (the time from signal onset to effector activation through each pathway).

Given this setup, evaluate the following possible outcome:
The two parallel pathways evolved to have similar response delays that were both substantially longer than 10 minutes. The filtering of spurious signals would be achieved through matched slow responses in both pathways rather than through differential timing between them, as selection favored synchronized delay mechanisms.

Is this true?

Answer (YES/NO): NO